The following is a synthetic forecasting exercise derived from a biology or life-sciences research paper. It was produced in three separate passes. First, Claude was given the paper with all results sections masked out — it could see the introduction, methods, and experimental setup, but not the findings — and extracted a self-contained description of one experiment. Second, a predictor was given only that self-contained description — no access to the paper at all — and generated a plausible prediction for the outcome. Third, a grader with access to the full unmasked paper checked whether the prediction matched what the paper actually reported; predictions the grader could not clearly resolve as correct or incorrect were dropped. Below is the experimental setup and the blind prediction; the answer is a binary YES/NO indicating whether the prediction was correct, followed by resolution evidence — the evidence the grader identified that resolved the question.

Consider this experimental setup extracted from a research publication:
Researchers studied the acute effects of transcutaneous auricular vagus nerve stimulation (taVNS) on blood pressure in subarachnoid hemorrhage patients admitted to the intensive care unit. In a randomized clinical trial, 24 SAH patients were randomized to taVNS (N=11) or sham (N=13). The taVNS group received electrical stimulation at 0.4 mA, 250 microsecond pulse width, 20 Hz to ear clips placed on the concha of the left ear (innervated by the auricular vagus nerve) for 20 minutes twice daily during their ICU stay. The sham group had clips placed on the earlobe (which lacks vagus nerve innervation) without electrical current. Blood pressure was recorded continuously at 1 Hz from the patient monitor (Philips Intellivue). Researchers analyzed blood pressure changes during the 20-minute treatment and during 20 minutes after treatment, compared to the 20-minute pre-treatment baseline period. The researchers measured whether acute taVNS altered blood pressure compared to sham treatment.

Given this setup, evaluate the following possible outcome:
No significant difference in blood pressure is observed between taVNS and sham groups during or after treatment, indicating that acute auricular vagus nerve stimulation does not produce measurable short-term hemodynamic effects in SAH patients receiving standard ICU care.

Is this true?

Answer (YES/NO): NO